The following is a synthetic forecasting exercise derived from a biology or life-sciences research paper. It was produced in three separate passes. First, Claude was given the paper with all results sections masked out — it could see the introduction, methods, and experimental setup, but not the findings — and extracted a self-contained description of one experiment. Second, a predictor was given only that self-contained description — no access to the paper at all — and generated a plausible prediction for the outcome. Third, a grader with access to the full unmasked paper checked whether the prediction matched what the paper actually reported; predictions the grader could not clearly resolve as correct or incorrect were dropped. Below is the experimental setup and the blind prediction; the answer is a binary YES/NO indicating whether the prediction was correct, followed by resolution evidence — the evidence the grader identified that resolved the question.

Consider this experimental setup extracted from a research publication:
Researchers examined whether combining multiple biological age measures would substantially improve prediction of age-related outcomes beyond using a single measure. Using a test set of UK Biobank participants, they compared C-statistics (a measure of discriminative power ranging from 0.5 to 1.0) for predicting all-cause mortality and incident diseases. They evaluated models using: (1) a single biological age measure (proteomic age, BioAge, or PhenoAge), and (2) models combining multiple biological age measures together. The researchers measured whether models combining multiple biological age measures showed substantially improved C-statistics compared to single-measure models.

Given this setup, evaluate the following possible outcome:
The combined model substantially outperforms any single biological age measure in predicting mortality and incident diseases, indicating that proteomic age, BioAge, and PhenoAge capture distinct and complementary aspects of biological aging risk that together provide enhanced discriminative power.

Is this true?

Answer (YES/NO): NO